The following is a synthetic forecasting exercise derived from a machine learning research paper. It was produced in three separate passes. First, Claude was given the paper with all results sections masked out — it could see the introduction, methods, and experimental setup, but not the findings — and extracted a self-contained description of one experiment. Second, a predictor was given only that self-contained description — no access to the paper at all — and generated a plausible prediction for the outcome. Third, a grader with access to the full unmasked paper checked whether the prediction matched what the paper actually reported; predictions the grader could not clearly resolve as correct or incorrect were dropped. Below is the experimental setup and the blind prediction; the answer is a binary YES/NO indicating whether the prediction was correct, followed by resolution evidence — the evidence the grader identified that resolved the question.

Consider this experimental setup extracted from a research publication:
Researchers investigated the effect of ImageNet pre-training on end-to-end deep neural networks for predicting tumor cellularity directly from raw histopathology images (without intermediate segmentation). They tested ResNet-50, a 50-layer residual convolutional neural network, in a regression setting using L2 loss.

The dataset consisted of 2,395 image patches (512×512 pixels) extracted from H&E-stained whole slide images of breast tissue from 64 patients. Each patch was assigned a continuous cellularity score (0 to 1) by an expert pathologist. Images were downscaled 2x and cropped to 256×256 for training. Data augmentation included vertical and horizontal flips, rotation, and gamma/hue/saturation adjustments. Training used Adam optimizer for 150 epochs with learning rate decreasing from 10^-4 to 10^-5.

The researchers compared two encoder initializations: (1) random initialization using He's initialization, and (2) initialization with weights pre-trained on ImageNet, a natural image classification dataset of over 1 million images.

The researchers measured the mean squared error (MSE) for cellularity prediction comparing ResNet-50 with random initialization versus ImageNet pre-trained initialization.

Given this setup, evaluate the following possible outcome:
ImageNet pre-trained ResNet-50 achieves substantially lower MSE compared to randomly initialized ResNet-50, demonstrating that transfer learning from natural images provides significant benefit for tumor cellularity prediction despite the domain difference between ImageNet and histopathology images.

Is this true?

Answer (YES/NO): YES